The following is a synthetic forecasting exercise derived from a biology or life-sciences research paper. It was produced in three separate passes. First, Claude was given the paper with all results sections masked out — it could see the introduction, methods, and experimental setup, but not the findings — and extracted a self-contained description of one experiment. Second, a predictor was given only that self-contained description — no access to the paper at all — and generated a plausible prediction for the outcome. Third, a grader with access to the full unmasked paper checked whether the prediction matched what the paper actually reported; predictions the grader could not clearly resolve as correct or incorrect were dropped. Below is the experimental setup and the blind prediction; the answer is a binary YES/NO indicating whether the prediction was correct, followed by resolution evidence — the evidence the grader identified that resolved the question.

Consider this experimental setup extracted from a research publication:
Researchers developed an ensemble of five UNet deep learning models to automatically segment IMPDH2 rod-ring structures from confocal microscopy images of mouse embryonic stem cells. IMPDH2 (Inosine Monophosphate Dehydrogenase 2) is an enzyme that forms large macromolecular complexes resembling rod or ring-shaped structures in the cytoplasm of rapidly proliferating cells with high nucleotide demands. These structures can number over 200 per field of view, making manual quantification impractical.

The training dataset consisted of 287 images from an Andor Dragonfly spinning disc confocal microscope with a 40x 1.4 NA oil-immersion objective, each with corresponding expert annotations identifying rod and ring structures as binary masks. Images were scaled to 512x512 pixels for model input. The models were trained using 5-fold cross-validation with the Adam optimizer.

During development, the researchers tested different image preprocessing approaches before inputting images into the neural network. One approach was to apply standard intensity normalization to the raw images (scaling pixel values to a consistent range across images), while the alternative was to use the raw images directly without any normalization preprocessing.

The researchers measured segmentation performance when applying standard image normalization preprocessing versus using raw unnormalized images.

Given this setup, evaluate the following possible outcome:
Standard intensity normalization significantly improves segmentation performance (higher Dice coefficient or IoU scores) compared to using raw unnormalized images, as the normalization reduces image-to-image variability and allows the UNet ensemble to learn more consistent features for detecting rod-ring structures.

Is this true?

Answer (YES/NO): NO